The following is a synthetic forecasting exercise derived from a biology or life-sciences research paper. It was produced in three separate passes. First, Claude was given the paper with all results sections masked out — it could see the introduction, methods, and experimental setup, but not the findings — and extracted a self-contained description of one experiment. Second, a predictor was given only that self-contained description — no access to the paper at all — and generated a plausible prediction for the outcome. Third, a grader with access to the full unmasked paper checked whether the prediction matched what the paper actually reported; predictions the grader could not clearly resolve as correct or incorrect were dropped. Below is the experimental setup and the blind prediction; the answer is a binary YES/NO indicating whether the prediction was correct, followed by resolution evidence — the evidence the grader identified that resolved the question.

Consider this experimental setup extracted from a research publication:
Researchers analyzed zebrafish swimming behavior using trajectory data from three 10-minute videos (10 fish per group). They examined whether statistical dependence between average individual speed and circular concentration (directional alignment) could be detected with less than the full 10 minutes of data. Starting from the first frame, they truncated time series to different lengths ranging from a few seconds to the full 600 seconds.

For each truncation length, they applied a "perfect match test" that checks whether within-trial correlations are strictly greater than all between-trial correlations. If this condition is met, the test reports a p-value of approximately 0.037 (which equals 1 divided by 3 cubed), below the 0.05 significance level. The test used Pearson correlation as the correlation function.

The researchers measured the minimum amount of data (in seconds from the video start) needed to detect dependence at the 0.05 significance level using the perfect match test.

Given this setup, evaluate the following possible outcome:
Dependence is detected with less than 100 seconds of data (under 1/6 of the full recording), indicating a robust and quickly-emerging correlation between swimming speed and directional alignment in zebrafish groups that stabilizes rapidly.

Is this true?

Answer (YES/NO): YES